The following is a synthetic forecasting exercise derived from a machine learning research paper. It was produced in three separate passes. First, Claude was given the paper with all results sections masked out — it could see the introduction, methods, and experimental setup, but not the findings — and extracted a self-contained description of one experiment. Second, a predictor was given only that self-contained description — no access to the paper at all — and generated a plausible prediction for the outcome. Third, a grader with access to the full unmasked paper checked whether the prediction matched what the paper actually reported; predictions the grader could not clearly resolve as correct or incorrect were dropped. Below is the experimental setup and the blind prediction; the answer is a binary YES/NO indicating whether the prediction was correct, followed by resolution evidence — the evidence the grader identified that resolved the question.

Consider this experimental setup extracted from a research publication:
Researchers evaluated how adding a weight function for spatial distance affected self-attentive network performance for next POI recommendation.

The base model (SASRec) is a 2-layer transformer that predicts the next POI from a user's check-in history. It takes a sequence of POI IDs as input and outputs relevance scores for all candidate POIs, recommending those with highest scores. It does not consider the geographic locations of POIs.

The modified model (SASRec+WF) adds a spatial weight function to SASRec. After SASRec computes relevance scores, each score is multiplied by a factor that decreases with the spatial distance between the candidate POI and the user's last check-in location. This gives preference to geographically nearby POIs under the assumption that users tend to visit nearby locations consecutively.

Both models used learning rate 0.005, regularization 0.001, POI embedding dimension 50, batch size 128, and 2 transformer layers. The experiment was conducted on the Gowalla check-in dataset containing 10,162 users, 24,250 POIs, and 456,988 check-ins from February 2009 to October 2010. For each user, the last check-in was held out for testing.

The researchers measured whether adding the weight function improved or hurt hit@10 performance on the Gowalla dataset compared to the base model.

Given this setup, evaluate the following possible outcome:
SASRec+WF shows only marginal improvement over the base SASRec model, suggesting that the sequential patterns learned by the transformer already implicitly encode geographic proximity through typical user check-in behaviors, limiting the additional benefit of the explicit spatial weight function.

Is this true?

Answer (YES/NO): YES